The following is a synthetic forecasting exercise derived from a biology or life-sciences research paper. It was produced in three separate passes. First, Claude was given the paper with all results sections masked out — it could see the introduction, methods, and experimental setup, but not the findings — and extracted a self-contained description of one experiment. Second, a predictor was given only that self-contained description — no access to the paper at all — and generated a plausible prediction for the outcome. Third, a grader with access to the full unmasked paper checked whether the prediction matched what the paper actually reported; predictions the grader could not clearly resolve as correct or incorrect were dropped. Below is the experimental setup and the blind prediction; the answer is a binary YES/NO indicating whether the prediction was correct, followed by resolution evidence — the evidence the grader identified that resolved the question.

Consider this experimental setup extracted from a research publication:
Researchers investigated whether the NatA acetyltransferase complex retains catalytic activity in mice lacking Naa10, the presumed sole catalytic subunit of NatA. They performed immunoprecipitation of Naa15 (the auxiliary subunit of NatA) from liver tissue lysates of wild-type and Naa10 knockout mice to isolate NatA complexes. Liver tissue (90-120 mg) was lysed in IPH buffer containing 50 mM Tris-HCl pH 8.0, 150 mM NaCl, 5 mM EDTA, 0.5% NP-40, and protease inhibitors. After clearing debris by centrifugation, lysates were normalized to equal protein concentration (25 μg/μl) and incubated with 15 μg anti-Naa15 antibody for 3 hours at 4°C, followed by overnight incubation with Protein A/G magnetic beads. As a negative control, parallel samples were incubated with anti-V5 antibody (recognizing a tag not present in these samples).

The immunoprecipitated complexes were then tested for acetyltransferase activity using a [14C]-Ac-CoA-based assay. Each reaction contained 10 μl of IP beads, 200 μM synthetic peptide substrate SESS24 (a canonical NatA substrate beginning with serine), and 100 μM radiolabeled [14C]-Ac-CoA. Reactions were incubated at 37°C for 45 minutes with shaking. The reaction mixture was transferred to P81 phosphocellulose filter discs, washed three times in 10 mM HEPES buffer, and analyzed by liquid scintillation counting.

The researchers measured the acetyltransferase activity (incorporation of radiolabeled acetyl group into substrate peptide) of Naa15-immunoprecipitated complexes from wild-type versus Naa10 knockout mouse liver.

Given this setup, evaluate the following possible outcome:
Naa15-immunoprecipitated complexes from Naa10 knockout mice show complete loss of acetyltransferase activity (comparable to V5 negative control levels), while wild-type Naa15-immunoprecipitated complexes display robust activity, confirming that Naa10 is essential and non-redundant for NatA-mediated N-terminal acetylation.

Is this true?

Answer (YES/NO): NO